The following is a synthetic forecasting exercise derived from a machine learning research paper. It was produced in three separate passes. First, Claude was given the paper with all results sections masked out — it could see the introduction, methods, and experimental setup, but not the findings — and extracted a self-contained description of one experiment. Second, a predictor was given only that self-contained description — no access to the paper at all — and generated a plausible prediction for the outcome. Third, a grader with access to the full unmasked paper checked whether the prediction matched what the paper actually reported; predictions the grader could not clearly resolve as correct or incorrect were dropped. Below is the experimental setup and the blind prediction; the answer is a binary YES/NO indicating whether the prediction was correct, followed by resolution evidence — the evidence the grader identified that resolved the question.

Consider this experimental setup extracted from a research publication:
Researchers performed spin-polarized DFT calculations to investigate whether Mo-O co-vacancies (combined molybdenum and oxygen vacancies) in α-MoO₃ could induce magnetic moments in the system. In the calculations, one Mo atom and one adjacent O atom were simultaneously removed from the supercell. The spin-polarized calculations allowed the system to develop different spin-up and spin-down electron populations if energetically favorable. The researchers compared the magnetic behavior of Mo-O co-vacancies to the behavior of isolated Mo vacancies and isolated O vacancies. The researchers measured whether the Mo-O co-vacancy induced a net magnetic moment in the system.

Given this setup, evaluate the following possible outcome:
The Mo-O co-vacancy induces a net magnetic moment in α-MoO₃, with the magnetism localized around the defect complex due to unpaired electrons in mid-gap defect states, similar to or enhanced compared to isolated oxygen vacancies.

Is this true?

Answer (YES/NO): NO